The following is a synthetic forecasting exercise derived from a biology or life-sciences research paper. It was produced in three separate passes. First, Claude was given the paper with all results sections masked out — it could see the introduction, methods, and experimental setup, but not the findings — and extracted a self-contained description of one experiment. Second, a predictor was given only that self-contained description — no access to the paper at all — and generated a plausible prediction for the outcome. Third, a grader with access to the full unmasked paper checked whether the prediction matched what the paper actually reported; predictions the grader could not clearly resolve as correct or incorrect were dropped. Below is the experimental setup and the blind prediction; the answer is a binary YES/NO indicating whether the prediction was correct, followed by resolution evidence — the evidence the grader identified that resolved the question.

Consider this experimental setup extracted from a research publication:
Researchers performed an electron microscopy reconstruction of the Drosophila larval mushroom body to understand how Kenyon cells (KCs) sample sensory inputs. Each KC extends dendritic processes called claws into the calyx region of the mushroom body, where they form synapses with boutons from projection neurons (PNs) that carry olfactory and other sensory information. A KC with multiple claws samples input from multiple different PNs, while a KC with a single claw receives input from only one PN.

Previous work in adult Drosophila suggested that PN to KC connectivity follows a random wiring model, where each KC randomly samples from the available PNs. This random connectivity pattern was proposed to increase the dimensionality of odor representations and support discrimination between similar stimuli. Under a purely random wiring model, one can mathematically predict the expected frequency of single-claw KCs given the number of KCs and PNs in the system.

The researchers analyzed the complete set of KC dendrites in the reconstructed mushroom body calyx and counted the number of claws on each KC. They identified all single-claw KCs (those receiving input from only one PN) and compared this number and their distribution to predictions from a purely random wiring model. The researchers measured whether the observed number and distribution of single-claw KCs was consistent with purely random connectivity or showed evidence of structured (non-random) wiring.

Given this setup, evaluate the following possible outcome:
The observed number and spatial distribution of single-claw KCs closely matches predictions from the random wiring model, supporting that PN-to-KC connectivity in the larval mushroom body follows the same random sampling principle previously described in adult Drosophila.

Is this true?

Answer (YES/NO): NO